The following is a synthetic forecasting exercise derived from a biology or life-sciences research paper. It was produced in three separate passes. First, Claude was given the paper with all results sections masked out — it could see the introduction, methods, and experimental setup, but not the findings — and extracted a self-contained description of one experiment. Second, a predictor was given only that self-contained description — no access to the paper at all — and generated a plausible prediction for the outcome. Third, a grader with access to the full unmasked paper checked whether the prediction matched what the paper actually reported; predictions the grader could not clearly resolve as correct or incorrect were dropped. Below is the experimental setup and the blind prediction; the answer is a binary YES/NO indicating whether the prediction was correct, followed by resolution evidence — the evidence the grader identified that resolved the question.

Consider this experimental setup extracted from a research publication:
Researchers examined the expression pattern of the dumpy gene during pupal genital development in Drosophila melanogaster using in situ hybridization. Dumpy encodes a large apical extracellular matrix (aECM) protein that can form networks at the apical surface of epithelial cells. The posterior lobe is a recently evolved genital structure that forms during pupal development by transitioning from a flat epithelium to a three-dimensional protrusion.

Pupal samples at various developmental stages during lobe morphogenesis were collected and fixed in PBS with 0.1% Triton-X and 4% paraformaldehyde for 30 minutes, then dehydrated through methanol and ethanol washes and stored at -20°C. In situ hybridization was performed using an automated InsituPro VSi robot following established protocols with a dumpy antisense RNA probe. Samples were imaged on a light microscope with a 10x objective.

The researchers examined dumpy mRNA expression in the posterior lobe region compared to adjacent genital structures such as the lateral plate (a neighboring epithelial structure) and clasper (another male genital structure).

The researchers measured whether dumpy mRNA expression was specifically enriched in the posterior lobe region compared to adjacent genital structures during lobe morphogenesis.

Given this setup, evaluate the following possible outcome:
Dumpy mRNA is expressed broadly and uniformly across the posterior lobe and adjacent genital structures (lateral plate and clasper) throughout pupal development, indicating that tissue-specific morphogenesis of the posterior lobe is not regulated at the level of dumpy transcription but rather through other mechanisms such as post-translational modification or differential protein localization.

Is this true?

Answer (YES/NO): NO